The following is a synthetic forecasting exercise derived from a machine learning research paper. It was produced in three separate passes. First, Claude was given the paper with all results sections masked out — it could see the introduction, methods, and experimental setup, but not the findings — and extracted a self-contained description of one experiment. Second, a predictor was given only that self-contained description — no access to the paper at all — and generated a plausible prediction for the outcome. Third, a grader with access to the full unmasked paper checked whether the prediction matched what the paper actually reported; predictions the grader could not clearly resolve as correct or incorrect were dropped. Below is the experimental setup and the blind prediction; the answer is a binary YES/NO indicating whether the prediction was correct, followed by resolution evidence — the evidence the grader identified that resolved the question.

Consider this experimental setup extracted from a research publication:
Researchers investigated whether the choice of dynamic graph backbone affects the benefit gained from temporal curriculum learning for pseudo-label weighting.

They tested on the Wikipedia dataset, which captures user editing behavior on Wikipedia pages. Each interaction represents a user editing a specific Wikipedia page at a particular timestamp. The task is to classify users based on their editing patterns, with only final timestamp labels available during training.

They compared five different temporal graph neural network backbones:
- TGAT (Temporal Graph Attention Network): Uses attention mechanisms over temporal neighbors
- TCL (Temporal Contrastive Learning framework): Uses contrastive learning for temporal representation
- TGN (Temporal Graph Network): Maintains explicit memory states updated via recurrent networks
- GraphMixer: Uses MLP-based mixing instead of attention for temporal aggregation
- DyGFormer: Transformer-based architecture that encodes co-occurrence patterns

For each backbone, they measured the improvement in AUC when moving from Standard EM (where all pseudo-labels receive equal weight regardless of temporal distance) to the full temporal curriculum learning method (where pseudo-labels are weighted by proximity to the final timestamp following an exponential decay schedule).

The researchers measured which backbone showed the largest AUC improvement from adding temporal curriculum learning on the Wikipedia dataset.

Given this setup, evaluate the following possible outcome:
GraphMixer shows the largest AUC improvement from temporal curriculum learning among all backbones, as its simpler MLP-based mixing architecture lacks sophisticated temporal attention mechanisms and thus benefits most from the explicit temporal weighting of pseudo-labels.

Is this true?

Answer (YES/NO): NO